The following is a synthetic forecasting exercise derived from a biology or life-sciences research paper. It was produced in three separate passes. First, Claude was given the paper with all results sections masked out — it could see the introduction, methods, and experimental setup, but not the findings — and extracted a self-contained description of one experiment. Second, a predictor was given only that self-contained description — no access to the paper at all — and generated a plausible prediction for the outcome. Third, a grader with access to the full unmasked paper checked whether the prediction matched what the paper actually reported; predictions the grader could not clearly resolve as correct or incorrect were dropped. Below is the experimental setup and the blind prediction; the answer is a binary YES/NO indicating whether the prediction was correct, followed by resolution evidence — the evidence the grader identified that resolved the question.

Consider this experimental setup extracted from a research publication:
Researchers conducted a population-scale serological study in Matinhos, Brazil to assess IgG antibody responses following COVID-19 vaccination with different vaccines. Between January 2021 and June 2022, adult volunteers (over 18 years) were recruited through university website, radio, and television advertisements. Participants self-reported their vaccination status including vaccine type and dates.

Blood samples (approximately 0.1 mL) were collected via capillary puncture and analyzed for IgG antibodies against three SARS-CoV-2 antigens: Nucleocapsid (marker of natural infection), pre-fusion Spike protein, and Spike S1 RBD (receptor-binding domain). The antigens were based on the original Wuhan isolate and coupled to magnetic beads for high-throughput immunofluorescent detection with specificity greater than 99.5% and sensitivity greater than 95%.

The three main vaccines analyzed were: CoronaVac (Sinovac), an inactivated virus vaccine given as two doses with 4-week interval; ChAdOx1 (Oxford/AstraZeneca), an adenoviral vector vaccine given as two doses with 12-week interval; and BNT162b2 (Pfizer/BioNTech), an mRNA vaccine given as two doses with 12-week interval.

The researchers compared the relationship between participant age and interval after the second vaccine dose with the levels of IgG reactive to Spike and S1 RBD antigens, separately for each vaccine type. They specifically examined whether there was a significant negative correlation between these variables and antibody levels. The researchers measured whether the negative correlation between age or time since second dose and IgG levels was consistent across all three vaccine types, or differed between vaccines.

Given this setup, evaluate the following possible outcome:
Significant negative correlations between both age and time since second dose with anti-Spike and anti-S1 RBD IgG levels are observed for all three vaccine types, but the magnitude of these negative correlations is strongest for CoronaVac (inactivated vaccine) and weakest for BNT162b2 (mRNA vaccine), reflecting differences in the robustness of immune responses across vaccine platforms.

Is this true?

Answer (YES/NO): NO